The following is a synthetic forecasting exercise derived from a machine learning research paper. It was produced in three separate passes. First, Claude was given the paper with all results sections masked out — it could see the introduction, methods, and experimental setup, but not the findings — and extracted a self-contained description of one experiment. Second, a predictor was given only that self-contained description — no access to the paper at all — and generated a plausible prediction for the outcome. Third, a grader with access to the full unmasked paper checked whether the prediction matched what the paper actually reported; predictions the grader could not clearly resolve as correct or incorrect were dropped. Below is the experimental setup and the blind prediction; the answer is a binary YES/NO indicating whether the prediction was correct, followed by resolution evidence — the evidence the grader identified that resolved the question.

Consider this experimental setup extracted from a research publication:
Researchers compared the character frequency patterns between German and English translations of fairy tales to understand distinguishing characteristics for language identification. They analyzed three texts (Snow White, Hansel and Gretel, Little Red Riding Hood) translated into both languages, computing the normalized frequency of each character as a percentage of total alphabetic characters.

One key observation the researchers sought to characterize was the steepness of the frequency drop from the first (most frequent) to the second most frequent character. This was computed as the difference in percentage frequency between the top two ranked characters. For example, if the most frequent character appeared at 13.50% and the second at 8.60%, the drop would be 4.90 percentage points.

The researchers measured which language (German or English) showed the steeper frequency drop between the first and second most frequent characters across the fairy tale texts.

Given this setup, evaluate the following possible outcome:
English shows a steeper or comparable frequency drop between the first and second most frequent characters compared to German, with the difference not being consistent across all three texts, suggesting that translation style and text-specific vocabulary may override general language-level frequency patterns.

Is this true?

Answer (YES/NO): NO